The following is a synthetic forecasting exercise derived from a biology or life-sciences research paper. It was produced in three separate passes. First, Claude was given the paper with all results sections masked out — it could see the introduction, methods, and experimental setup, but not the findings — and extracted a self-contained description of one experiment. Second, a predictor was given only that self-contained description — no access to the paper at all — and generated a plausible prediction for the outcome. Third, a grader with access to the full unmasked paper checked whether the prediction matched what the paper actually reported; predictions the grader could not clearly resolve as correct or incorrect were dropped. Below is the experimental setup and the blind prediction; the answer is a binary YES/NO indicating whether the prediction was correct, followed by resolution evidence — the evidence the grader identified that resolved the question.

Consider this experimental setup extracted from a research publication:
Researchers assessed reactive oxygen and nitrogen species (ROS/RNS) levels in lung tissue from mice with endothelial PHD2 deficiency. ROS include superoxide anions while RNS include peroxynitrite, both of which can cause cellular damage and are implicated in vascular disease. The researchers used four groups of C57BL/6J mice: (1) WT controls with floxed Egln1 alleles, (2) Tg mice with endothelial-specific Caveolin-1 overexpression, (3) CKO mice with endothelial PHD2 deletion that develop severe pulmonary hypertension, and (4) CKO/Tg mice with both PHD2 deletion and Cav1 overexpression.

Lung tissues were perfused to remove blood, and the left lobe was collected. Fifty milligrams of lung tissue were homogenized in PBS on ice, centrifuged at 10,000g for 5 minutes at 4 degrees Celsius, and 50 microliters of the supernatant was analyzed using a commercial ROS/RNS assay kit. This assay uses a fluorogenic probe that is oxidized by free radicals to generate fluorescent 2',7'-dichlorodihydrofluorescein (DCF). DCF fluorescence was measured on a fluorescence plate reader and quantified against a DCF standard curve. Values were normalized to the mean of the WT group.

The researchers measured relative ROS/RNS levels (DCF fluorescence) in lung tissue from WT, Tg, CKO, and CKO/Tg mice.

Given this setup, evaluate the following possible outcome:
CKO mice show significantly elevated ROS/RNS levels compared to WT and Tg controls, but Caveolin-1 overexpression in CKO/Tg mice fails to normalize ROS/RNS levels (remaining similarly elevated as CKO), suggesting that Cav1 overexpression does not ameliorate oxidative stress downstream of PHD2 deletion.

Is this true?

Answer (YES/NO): NO